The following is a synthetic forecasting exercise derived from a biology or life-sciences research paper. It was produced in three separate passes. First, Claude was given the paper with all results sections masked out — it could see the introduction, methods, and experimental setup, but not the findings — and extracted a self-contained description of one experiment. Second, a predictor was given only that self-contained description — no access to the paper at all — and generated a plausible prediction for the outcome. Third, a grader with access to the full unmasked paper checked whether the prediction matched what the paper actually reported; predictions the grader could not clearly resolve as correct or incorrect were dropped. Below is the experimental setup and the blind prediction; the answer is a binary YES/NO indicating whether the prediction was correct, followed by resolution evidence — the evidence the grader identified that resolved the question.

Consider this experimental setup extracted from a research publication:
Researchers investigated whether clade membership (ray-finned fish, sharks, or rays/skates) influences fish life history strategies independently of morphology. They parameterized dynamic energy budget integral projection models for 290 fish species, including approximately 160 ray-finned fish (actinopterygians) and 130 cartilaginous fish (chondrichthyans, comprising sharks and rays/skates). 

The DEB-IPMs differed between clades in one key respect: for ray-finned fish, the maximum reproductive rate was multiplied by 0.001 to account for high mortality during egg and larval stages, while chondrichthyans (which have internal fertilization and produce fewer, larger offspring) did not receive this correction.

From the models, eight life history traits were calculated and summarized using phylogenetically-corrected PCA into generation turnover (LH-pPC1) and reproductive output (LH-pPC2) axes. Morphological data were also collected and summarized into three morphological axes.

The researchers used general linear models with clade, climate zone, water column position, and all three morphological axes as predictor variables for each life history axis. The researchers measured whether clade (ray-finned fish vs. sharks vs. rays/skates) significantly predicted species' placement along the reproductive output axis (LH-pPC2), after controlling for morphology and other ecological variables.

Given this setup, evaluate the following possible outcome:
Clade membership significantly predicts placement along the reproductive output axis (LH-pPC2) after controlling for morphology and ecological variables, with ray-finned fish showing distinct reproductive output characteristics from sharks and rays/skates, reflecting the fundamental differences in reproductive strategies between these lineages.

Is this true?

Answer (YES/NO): YES